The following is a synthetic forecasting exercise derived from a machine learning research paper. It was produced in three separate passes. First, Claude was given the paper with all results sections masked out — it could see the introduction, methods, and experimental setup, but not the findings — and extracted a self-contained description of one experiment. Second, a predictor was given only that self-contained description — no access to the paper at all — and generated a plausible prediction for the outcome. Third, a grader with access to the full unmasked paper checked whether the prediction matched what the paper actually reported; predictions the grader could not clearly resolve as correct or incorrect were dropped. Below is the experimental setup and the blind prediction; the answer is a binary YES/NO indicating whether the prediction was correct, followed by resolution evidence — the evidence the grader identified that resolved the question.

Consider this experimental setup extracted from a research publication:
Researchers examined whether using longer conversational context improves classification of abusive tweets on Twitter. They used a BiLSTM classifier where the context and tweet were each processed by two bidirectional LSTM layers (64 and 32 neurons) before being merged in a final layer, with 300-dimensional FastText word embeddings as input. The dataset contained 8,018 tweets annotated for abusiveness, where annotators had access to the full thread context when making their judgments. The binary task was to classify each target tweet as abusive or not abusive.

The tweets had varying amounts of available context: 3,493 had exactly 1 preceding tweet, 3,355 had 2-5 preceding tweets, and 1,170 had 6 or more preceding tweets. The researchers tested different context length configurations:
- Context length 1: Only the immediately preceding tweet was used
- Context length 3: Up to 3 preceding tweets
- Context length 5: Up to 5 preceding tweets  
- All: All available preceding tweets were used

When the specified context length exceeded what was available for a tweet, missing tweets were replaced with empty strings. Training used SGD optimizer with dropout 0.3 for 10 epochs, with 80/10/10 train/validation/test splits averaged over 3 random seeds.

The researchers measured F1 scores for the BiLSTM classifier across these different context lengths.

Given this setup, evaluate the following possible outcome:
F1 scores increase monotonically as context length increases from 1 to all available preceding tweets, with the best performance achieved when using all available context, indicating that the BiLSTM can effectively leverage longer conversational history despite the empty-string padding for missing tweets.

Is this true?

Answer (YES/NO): NO